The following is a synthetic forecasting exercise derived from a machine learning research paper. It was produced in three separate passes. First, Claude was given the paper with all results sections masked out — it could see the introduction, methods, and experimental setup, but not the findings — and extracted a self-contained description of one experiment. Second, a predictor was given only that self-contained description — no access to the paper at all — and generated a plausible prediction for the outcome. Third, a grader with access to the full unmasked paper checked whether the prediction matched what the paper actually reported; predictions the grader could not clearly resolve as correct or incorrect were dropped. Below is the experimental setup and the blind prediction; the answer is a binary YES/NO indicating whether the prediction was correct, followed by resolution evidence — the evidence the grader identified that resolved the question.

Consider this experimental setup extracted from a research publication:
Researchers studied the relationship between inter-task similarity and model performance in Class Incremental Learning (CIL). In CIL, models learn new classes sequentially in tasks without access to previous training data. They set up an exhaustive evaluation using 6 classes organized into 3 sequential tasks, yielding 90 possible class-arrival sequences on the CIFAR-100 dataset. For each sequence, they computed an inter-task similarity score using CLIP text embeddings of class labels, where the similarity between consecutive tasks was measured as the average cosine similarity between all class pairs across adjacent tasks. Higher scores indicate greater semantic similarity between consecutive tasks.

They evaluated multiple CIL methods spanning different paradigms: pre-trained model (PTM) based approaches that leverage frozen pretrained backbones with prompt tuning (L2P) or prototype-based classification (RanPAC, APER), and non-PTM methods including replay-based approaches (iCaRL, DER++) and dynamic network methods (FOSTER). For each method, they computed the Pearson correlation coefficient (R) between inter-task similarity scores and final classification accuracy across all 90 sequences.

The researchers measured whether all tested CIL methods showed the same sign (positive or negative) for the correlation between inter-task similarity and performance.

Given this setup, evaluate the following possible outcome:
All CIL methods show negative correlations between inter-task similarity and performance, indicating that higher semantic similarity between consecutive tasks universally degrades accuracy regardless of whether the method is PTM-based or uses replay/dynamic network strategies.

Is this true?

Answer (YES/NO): NO